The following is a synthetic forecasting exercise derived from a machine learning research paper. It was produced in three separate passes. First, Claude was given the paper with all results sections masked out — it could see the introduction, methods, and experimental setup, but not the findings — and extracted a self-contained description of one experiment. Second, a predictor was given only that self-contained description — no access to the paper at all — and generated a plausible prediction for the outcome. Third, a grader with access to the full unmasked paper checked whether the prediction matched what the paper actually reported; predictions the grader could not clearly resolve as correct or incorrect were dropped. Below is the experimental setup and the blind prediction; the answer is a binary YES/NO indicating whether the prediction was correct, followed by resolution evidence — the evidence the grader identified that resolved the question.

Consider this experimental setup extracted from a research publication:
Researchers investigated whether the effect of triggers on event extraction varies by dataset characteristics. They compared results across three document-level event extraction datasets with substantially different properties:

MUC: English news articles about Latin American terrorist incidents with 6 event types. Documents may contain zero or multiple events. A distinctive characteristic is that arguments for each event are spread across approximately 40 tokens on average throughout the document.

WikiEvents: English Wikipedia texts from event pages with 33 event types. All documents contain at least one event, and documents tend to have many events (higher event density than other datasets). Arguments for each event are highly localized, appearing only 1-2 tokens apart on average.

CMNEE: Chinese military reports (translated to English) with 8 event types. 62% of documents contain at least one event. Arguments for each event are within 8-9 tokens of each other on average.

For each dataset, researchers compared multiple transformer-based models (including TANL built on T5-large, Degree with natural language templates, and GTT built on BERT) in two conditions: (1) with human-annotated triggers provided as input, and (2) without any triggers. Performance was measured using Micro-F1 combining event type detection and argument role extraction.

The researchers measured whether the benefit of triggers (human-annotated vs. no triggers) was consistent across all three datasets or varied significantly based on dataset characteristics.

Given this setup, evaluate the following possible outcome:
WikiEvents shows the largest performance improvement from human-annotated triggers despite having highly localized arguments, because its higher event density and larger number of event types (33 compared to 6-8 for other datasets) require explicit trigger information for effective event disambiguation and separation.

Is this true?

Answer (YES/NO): NO